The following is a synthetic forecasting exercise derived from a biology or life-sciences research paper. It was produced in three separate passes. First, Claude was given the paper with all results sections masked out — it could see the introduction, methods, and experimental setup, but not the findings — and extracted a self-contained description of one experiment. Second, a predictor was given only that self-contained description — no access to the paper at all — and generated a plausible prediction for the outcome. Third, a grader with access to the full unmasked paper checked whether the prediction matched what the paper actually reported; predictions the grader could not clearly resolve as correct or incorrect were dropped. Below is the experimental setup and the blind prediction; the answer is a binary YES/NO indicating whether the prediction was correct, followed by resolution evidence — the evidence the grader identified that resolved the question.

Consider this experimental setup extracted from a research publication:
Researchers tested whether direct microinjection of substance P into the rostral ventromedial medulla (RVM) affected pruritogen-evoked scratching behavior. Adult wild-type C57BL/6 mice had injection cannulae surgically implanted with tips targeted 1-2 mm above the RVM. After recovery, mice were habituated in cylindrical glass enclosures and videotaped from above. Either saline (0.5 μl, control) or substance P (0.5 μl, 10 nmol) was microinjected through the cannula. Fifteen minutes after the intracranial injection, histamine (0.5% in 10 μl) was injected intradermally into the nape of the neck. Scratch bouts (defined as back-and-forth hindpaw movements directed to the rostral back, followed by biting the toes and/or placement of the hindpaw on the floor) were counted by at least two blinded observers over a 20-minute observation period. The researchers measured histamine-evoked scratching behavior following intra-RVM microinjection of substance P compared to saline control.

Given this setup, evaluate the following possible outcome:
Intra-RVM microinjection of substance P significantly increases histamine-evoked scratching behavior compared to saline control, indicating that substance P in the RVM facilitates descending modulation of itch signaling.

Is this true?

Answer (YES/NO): NO